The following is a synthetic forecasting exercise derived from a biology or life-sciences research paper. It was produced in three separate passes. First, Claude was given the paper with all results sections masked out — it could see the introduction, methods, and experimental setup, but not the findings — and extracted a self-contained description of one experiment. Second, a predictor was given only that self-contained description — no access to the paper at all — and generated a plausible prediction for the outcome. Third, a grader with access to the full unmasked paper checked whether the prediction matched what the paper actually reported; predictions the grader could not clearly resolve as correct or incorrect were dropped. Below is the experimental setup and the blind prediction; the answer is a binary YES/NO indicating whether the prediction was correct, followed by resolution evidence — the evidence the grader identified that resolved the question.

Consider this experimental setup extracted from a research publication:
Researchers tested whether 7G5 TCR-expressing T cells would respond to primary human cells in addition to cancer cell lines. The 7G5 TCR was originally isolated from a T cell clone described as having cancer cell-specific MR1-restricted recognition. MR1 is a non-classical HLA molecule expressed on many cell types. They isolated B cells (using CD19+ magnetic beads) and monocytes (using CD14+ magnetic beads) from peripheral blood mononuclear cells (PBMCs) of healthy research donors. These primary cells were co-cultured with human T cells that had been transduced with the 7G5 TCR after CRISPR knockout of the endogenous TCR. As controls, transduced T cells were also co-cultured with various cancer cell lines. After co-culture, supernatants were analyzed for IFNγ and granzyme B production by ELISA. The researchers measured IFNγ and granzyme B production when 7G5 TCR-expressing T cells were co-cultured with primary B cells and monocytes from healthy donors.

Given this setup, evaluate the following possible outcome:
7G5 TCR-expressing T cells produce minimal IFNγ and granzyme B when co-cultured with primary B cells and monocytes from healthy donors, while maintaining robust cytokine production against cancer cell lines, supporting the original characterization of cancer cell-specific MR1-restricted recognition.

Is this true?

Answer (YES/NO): NO